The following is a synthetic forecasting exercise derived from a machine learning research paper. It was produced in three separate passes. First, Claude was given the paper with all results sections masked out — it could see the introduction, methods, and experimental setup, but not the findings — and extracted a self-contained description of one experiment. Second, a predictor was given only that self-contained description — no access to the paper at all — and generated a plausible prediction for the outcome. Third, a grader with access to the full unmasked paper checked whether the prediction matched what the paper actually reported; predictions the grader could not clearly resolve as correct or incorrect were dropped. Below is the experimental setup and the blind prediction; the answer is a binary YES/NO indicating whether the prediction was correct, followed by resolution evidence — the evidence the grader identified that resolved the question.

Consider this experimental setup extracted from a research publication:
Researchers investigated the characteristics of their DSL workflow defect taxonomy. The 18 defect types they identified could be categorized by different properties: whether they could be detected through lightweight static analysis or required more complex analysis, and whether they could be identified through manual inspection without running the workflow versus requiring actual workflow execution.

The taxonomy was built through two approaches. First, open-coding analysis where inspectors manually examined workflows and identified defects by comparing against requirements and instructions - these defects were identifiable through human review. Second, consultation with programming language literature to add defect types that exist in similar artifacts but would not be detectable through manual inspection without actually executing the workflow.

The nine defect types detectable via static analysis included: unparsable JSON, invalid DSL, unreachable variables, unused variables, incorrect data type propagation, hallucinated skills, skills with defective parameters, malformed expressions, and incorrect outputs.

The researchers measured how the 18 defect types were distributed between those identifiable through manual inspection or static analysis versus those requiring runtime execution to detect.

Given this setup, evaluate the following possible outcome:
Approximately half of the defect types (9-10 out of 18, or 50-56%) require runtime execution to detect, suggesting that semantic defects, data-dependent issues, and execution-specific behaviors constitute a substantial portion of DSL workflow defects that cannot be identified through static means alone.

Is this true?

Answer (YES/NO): NO